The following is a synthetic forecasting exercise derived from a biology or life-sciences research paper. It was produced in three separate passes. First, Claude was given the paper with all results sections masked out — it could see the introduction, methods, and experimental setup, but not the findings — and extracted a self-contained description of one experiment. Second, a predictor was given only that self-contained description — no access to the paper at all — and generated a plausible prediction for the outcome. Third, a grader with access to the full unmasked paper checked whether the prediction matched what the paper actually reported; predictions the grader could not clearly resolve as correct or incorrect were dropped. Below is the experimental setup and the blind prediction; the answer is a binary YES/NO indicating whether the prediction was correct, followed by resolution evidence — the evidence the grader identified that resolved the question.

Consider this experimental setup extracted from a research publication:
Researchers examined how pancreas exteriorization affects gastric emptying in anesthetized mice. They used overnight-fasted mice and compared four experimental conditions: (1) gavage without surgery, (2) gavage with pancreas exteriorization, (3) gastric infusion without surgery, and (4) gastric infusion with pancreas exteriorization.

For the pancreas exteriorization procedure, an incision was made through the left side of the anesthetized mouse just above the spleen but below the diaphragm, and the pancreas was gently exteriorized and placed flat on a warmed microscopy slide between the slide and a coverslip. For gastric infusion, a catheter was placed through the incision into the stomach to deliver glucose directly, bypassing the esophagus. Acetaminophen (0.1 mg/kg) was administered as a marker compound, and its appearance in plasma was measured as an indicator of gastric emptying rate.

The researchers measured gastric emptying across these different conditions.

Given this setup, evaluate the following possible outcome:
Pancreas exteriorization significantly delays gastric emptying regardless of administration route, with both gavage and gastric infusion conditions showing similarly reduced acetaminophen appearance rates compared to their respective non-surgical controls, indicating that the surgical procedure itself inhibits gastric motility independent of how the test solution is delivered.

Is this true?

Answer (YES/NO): NO